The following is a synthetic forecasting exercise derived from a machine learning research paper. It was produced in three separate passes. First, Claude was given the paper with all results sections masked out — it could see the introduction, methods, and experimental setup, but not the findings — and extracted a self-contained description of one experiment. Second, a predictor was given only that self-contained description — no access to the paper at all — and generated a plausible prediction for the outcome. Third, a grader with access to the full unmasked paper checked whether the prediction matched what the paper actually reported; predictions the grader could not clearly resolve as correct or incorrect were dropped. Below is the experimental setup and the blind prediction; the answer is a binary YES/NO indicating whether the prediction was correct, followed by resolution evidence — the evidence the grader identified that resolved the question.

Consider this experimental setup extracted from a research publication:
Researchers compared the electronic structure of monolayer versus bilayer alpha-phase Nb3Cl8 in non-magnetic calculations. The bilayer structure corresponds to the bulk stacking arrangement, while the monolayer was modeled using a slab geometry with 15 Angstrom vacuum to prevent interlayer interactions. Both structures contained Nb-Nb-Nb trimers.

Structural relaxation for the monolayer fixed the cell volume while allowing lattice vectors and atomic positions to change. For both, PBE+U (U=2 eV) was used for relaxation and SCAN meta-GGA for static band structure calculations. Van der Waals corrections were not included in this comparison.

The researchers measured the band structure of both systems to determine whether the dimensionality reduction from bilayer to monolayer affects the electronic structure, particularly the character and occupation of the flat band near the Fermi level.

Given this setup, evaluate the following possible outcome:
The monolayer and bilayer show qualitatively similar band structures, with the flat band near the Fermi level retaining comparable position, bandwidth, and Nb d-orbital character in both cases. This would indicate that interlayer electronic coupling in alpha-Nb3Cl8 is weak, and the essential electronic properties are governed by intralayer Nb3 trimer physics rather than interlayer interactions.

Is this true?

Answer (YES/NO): YES